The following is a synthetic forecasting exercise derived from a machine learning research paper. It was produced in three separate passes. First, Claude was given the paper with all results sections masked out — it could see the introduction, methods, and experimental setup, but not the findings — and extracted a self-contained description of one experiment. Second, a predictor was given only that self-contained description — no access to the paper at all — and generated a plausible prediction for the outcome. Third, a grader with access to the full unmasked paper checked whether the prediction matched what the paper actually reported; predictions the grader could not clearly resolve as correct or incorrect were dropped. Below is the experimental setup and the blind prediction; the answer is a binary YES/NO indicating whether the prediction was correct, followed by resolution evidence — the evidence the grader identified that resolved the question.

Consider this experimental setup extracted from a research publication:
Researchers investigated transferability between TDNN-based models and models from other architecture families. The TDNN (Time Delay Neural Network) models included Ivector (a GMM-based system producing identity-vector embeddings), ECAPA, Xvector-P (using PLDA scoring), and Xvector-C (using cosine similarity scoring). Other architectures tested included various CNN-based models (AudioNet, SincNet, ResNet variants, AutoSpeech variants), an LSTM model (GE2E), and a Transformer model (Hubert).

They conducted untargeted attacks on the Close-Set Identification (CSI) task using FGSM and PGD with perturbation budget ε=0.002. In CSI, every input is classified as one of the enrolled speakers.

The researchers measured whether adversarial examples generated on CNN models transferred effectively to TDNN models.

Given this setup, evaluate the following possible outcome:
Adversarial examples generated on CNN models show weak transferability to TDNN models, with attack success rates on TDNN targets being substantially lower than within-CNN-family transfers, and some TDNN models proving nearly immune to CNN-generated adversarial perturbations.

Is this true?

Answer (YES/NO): YES